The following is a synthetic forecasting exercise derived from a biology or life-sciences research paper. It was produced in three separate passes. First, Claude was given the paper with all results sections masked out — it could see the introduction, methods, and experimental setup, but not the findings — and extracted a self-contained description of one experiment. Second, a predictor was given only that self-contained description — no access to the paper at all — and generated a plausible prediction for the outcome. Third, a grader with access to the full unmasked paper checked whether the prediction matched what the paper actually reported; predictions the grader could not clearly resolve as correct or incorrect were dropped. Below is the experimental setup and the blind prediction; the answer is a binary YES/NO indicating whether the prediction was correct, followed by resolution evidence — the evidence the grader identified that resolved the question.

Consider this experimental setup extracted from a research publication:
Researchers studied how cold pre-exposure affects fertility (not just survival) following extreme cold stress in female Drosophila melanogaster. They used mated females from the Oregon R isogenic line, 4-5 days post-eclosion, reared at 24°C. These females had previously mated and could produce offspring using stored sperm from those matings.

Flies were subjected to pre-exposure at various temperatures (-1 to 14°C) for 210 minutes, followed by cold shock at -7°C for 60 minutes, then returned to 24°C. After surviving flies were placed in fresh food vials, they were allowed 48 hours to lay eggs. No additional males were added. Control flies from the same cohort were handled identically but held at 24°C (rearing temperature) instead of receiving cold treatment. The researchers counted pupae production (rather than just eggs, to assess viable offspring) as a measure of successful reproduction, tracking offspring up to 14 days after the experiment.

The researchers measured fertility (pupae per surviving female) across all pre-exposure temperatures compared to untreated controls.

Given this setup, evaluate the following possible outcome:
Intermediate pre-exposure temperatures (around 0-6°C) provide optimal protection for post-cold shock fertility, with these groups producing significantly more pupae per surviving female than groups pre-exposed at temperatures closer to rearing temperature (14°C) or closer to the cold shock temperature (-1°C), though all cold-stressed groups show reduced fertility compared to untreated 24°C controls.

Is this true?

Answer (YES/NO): NO